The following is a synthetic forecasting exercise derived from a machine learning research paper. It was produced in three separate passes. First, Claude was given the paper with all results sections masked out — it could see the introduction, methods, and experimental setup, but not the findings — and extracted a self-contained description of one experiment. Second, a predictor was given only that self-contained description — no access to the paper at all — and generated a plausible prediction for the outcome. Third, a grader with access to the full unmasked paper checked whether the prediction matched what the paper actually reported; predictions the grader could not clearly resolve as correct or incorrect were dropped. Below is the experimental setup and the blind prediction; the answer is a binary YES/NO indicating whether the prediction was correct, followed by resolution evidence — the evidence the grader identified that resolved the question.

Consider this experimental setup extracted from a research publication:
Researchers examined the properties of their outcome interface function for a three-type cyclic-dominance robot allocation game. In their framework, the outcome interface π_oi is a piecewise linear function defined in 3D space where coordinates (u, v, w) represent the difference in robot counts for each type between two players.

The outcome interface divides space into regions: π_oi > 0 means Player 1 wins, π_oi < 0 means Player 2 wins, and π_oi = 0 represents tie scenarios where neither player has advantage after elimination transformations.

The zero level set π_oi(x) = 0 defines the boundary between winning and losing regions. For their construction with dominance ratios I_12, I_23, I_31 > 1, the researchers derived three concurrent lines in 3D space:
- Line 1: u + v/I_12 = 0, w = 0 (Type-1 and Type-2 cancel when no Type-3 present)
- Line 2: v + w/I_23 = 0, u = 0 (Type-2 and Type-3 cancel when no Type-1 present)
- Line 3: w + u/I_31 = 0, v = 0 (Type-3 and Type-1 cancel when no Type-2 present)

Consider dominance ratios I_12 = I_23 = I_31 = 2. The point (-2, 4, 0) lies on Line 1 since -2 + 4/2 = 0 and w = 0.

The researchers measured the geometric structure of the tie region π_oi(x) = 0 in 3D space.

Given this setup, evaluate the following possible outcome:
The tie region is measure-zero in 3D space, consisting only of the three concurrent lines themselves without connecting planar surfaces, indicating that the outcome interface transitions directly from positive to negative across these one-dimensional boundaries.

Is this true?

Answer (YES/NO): NO